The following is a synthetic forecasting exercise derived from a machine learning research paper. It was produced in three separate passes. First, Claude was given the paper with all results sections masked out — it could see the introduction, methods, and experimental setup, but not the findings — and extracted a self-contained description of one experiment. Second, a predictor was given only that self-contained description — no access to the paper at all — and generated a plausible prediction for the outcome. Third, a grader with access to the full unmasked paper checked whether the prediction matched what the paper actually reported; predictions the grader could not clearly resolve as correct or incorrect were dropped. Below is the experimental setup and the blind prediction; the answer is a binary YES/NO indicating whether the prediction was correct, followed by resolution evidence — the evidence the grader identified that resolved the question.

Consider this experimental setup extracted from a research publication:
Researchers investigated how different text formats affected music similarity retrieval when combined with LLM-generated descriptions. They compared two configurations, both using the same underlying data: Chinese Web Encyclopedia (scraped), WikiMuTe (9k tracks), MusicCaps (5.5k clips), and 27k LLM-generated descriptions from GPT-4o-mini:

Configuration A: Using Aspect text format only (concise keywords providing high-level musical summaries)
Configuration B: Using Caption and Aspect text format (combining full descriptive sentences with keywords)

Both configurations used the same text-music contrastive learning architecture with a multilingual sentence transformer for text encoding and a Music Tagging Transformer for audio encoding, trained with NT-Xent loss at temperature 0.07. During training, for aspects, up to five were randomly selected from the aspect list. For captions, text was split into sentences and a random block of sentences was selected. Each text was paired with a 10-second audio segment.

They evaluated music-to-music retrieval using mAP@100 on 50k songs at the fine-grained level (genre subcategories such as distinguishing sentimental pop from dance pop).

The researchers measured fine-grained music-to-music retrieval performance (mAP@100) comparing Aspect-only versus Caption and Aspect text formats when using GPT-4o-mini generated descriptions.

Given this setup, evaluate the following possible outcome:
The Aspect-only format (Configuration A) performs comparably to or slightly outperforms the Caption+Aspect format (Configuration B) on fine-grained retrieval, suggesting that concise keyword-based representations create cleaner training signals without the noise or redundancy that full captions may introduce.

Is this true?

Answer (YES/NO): NO